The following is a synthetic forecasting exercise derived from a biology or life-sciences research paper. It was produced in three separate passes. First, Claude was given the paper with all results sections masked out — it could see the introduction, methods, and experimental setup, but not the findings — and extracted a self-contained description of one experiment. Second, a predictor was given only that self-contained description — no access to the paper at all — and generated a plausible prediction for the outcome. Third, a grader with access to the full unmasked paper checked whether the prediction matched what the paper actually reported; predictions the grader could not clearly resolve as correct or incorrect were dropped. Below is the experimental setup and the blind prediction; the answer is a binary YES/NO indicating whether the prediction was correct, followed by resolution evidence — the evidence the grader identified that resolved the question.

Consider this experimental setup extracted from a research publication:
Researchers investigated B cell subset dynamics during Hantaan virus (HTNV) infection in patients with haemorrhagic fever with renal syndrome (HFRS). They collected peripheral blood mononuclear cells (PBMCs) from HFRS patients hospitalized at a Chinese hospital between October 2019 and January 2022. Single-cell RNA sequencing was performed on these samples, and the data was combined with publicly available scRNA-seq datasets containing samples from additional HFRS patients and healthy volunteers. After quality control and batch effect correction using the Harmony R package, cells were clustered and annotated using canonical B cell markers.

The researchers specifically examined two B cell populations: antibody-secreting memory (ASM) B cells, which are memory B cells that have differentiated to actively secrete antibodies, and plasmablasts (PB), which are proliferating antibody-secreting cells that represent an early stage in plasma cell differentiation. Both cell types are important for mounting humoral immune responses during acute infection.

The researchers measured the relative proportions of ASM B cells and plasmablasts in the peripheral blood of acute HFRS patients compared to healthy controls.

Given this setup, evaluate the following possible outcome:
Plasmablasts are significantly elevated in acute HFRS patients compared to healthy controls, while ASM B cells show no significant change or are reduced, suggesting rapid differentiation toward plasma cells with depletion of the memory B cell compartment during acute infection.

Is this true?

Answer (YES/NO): NO